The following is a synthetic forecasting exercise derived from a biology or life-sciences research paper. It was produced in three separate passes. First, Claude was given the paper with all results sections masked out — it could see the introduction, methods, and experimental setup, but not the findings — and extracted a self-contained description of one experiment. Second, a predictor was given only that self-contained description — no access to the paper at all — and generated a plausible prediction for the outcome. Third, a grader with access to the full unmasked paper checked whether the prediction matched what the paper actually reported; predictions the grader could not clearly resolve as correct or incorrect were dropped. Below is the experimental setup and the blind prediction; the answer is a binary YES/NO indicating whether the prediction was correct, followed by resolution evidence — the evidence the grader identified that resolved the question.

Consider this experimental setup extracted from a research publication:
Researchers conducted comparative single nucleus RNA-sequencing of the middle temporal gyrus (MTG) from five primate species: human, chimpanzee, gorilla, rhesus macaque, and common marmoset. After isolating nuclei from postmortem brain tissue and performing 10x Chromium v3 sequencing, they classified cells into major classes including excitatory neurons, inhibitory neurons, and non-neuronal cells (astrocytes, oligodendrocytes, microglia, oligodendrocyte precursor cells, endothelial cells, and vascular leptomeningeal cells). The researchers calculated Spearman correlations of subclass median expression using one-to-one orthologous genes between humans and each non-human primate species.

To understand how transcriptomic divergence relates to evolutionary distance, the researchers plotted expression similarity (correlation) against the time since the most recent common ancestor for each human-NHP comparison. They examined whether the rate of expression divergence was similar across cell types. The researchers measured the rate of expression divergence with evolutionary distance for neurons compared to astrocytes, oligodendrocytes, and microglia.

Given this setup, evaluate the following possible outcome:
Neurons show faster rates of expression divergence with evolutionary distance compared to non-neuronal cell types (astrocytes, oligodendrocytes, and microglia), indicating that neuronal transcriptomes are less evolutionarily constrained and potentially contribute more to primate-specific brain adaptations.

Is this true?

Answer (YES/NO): NO